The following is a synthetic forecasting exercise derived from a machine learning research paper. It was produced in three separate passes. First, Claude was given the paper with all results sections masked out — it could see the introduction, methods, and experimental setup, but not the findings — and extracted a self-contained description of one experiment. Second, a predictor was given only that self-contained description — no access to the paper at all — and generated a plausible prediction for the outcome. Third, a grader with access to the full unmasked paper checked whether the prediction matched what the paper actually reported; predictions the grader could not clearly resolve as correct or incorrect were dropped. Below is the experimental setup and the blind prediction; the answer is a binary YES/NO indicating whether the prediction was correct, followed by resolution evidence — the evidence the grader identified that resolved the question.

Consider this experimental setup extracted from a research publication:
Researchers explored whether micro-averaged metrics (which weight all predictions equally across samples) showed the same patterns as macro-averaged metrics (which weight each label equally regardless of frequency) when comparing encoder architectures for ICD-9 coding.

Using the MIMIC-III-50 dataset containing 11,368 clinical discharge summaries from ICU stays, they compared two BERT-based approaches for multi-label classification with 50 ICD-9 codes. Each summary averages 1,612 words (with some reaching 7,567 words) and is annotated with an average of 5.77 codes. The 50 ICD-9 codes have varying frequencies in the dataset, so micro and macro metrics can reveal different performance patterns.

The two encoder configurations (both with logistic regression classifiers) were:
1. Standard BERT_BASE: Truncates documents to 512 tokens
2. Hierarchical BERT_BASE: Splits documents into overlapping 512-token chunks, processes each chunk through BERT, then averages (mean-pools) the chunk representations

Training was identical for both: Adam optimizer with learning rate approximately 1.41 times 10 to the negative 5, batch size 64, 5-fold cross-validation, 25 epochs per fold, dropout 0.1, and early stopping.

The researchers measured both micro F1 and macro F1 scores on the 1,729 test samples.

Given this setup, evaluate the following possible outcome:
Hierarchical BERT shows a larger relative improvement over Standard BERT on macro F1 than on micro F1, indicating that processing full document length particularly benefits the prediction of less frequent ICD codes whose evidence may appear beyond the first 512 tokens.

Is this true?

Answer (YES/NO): NO